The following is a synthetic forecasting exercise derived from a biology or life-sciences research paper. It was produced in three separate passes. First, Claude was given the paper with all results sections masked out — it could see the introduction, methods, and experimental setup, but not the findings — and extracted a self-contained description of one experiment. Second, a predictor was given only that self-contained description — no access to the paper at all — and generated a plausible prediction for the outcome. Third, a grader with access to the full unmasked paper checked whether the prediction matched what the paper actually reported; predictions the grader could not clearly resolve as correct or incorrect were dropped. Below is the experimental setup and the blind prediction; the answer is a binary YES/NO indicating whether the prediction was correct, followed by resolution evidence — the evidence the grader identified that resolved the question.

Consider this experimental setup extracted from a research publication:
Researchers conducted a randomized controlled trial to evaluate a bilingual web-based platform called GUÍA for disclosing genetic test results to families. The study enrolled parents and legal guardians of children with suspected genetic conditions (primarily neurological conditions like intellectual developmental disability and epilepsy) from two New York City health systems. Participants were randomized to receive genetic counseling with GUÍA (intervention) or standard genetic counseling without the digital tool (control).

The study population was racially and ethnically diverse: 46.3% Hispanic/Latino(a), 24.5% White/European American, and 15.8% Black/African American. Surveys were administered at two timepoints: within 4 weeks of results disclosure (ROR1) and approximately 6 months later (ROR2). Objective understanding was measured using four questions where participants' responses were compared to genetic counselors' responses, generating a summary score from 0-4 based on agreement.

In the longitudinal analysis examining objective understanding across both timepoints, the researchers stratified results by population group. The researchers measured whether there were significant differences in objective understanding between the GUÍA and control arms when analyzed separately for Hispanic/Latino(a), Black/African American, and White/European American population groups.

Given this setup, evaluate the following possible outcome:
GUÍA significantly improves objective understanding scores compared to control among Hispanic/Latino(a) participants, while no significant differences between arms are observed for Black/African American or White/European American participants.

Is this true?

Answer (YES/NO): YES